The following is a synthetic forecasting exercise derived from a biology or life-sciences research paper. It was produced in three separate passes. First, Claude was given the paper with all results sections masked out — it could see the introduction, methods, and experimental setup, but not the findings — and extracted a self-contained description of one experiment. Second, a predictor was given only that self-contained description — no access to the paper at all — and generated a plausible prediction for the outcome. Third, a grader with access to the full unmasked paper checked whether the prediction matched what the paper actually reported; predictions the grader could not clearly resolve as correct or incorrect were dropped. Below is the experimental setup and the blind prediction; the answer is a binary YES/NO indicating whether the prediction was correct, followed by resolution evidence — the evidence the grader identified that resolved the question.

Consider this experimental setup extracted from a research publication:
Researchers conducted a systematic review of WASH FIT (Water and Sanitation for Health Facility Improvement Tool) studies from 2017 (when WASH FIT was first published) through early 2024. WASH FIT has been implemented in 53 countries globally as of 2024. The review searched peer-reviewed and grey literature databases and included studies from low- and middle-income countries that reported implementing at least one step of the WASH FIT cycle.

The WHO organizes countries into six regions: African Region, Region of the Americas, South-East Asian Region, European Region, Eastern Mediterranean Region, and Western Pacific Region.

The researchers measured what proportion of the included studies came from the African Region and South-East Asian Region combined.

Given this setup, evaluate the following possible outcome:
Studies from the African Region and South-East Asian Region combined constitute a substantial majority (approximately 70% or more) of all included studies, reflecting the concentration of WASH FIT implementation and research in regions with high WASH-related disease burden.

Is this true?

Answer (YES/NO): YES